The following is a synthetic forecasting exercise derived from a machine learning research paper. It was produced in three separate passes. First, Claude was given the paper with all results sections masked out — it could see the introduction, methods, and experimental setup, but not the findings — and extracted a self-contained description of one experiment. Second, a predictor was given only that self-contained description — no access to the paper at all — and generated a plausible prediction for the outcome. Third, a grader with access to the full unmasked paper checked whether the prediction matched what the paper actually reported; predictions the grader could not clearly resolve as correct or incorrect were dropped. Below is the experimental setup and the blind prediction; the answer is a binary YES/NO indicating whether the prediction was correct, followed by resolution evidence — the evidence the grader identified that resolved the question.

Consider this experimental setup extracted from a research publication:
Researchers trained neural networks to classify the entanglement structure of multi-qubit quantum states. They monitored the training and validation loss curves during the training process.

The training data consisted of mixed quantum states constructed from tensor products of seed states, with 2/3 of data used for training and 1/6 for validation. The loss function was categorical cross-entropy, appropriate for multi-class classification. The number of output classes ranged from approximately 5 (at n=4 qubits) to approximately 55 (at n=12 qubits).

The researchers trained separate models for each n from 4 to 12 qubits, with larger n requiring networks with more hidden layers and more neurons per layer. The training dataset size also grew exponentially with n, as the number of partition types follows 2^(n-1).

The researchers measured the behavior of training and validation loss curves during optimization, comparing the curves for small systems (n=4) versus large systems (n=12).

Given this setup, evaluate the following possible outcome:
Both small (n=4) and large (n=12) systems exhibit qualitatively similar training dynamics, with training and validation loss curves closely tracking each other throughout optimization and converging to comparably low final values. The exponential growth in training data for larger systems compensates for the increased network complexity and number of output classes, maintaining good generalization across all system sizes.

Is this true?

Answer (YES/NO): YES